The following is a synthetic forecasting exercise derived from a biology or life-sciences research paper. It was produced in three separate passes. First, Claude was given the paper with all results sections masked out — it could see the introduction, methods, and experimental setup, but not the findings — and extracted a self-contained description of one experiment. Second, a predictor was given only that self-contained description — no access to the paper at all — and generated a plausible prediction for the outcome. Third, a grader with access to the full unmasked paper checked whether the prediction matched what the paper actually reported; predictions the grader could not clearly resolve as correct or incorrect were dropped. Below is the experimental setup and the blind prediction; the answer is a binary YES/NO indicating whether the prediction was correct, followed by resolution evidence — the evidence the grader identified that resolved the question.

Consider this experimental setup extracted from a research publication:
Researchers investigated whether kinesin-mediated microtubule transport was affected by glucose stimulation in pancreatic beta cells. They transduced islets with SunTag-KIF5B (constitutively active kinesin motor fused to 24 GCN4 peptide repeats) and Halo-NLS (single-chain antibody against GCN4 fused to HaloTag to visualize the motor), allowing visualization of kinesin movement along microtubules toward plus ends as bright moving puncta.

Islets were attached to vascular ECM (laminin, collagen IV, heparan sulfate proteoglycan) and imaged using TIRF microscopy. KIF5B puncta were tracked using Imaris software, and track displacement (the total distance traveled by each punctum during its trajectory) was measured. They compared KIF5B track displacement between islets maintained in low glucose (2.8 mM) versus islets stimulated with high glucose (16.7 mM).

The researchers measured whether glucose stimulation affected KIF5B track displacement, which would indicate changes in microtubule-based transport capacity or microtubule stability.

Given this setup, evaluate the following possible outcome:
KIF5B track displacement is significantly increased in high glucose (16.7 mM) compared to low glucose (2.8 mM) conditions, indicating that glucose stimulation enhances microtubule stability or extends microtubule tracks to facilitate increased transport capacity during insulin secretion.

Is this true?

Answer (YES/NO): NO